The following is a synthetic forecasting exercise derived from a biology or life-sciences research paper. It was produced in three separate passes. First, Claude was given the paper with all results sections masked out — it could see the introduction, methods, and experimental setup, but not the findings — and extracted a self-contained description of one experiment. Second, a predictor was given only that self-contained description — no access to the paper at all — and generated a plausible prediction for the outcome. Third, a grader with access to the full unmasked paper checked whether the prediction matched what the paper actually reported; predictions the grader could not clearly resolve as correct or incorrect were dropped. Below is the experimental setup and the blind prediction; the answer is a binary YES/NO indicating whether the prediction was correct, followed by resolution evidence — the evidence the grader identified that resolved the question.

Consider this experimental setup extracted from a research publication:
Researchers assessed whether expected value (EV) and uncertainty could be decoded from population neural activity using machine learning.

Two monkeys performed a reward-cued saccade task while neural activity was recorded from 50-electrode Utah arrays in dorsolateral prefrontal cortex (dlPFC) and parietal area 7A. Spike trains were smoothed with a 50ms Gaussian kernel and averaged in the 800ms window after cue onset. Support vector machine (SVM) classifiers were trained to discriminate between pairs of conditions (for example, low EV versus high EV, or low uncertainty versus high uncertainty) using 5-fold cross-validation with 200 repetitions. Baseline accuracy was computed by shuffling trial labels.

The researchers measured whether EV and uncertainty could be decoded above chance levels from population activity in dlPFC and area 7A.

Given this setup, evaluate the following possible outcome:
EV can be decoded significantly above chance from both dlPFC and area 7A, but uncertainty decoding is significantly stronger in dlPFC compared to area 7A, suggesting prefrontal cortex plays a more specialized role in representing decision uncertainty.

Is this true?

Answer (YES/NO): NO